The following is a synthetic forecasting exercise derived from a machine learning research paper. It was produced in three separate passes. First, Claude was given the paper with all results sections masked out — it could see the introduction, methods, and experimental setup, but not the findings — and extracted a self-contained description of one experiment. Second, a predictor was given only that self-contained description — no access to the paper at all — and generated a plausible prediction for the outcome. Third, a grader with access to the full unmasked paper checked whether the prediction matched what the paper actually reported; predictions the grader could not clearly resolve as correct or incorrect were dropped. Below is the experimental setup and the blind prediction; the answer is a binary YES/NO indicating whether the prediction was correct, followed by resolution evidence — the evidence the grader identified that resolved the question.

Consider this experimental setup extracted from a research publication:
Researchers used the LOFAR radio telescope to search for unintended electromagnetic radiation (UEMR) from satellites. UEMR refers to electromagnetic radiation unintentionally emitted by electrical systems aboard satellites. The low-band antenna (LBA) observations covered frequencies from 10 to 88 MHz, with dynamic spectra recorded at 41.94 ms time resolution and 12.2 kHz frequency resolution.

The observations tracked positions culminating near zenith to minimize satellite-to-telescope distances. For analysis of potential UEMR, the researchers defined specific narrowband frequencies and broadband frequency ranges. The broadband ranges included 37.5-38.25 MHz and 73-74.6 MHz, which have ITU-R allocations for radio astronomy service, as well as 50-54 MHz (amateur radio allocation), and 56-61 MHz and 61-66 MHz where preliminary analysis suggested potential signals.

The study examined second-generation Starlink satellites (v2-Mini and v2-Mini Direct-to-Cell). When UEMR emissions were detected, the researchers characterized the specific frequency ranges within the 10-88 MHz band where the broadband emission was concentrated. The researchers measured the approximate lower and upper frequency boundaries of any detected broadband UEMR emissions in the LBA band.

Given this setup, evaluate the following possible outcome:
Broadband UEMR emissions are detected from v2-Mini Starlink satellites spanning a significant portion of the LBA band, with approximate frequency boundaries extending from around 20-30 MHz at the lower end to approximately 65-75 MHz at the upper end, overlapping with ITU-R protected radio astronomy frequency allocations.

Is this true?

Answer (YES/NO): NO